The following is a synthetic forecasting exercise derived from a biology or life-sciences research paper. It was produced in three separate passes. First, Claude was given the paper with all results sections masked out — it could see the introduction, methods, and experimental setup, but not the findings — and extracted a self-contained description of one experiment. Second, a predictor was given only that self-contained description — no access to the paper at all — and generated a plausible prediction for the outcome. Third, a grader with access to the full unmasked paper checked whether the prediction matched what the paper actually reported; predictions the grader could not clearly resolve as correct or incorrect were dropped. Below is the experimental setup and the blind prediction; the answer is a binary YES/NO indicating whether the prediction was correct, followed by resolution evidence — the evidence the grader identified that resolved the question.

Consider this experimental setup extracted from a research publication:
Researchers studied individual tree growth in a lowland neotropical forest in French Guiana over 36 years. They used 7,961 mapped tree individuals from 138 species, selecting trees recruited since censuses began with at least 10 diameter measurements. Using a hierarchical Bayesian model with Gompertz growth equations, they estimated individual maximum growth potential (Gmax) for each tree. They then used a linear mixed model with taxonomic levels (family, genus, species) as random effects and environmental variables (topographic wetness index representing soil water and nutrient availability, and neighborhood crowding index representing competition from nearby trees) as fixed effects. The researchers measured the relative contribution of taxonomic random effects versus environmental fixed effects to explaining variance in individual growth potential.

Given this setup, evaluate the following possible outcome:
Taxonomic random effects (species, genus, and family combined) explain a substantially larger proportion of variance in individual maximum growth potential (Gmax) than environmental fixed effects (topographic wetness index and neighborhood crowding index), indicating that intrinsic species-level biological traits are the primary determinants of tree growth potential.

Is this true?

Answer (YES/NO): YES